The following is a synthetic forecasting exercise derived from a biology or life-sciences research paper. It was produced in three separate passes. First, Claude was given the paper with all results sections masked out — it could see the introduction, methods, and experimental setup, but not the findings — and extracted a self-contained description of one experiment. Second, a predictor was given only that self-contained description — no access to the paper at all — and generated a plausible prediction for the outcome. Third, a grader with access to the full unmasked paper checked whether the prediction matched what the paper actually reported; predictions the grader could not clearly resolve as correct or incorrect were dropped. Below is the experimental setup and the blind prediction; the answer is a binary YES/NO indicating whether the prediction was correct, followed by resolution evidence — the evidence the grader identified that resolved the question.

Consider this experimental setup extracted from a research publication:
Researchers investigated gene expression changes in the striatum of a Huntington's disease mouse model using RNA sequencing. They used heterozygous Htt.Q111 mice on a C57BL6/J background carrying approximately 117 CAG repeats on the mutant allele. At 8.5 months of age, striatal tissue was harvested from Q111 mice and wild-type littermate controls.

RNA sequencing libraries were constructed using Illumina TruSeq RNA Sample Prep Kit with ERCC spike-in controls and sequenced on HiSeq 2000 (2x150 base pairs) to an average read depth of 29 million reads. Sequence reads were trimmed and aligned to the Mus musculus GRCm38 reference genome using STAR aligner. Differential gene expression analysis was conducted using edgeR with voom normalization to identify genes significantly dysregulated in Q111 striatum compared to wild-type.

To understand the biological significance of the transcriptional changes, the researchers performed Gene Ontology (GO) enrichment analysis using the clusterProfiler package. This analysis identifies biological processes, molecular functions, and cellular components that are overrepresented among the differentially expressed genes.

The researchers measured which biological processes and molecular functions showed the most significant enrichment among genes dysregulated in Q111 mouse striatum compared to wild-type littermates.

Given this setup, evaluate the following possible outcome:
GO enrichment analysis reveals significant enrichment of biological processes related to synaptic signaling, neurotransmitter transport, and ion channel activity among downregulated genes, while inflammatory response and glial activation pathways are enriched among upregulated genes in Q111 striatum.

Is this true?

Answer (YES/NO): NO